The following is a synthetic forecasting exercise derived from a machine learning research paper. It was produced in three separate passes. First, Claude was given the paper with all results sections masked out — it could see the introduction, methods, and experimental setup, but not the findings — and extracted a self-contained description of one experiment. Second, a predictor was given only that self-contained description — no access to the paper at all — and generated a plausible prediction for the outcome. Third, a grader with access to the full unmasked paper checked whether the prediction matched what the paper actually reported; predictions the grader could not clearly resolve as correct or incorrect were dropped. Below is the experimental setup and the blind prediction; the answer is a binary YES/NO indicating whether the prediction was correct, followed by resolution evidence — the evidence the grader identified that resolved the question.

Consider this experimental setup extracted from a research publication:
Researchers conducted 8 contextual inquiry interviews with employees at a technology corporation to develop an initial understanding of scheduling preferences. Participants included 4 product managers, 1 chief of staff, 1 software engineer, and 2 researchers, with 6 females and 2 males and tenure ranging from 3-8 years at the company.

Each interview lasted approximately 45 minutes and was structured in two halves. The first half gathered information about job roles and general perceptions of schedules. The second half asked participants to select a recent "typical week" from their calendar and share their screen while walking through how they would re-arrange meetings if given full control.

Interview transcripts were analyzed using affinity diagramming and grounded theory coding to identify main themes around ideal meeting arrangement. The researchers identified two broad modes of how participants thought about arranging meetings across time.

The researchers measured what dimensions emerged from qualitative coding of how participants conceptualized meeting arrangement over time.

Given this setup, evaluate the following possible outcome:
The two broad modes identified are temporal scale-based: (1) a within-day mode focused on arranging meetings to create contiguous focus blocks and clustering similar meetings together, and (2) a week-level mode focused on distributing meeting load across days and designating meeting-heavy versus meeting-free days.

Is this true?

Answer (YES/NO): NO